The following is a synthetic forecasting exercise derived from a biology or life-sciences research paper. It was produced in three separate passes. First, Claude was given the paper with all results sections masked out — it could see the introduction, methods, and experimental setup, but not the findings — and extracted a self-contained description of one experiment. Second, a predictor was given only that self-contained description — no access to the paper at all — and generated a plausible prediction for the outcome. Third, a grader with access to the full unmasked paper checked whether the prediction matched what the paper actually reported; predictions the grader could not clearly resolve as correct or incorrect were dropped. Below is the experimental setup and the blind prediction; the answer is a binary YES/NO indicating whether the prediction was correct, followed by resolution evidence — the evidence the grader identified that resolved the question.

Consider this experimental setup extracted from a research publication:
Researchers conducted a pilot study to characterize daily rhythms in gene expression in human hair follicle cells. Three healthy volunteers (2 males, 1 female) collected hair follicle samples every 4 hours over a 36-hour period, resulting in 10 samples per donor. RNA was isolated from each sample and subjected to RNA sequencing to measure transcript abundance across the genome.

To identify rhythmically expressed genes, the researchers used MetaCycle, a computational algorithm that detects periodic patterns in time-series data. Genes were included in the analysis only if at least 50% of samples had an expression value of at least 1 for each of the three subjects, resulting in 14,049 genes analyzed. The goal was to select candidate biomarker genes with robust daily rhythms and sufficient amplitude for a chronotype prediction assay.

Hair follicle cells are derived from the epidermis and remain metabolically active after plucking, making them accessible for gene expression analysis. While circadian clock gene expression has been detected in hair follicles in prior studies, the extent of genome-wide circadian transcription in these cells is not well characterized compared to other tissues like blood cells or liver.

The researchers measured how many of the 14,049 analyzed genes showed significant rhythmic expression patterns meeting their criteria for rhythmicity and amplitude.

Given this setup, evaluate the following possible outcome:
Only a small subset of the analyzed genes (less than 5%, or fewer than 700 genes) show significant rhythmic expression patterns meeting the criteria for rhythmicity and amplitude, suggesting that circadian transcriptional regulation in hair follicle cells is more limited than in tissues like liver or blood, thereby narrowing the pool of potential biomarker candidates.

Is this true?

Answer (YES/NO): YES